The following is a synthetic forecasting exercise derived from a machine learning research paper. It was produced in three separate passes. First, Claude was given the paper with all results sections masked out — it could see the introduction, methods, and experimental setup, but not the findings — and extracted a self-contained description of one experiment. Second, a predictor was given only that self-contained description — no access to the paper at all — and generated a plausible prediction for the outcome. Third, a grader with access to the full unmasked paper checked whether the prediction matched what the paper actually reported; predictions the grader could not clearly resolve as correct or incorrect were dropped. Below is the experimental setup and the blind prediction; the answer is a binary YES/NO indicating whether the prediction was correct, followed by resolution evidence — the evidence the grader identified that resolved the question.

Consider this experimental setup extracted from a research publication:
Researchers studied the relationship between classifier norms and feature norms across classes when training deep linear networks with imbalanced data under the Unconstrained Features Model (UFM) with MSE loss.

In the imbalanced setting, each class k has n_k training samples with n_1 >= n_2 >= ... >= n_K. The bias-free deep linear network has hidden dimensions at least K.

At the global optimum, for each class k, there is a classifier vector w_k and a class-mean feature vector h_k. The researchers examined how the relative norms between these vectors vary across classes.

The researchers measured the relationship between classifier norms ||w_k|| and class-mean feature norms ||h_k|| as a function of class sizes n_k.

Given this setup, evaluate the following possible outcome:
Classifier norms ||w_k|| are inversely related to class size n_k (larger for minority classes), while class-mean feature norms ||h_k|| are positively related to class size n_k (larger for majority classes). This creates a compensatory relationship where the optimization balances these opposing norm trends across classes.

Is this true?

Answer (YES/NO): NO